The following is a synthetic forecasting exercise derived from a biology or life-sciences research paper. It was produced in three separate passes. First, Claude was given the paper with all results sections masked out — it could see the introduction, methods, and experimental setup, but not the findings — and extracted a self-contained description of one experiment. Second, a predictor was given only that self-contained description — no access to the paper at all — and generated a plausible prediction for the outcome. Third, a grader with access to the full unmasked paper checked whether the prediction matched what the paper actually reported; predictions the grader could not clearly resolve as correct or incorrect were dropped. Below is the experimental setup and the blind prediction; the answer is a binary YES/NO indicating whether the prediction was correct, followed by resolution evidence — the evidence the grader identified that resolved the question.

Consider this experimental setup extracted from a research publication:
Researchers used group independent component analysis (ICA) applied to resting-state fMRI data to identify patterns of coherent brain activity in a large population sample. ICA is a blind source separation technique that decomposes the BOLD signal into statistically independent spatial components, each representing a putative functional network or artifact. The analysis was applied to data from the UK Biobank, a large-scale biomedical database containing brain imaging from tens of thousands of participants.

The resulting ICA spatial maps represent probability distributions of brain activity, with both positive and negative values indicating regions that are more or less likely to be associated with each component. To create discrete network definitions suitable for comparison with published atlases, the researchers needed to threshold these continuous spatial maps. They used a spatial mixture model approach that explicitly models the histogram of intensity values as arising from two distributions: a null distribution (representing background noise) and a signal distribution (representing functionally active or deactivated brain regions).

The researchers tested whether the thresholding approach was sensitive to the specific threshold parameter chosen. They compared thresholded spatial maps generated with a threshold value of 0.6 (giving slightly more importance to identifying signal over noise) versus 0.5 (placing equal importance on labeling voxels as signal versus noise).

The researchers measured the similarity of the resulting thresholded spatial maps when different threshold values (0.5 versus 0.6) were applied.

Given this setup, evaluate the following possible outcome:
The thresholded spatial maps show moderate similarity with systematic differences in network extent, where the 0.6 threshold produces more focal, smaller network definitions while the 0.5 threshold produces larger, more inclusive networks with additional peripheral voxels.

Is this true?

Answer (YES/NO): NO